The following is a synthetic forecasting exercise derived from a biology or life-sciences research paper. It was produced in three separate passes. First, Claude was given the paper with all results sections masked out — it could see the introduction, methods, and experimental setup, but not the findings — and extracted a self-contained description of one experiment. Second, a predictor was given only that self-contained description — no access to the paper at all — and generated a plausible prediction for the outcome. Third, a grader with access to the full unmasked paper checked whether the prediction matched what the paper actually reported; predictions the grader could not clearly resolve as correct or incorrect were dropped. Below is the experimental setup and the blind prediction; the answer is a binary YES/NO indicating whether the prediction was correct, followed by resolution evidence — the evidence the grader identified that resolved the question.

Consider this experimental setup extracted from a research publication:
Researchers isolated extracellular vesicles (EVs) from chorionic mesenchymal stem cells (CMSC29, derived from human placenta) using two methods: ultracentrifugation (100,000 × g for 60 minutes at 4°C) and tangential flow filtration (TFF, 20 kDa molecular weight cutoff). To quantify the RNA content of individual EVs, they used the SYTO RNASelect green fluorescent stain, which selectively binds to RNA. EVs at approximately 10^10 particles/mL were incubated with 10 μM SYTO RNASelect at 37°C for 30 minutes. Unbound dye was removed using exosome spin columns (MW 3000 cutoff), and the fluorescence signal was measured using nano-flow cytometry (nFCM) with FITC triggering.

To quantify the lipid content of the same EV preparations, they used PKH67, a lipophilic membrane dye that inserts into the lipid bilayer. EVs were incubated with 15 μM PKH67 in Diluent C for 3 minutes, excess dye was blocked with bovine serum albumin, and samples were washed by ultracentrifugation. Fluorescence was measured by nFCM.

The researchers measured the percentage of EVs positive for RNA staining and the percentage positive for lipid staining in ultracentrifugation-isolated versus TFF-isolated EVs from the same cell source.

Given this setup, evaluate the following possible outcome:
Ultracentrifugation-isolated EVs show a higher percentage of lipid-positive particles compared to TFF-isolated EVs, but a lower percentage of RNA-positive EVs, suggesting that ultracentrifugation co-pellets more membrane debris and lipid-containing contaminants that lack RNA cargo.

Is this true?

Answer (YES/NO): NO